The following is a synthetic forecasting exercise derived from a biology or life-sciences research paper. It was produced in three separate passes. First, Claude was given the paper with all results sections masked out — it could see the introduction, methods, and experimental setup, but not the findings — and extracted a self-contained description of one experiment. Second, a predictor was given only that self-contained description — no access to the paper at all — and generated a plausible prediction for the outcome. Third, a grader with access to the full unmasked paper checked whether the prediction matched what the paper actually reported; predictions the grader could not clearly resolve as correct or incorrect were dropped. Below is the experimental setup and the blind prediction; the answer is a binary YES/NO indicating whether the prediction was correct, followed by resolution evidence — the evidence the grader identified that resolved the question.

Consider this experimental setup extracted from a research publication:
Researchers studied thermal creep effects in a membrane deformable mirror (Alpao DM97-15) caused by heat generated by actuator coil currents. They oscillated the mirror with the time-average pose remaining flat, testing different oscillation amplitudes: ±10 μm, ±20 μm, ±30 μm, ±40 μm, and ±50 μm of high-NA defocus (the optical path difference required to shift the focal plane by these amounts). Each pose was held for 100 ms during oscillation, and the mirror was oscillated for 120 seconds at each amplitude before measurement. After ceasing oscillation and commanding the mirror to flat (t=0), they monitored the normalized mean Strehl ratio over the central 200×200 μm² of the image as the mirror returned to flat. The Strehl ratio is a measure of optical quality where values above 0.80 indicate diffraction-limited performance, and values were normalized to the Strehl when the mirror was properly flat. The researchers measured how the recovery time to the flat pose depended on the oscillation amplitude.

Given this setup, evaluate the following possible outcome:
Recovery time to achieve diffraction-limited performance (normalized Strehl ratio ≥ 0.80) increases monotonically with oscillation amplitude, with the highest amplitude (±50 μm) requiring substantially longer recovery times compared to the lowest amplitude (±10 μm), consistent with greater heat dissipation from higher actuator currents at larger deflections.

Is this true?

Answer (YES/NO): YES